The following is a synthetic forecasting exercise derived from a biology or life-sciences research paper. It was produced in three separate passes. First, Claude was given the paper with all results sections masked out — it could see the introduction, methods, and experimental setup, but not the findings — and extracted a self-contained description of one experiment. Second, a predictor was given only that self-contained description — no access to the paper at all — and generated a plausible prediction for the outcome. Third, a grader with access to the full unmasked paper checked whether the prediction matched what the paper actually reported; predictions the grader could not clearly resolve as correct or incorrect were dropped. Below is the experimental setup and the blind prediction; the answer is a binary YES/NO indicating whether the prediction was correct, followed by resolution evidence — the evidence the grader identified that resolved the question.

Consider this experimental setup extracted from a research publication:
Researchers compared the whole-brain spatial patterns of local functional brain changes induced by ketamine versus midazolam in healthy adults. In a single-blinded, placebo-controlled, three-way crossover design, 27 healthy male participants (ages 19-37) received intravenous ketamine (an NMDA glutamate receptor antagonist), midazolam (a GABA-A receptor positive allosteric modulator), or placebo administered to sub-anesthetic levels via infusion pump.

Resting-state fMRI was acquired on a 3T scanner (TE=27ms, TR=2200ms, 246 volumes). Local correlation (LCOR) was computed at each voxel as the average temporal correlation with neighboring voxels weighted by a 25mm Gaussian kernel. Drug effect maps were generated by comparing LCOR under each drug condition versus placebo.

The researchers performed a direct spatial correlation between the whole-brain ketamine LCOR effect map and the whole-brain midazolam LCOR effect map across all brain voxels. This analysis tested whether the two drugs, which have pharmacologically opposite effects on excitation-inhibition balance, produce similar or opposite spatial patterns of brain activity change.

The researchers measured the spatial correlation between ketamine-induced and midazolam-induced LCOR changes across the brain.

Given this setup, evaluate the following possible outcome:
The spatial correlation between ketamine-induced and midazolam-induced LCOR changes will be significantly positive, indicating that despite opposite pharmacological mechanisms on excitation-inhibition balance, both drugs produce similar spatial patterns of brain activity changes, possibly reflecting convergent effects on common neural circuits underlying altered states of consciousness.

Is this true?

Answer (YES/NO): NO